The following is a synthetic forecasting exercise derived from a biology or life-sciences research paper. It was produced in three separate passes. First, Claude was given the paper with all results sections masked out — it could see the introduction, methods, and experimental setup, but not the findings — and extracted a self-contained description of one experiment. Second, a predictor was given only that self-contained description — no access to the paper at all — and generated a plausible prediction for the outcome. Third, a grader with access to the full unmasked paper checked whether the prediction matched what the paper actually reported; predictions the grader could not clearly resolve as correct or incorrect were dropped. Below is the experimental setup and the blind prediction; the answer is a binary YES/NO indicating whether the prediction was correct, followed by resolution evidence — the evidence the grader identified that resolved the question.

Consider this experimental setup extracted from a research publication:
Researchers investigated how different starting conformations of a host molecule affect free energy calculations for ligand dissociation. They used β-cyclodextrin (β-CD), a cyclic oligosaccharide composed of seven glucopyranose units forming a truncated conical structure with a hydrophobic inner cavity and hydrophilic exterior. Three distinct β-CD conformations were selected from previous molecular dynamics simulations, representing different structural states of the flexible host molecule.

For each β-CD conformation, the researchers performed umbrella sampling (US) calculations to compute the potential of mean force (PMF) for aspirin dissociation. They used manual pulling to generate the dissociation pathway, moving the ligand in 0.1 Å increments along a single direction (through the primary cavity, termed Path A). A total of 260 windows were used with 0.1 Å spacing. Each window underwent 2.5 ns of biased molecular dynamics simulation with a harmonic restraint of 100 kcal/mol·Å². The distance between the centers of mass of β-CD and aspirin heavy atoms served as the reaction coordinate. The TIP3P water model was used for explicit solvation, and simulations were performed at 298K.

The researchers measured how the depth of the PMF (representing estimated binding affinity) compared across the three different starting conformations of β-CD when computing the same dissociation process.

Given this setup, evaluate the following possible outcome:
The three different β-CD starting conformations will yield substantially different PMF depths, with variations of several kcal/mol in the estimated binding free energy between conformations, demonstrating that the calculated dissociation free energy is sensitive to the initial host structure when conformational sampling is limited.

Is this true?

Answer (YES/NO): NO